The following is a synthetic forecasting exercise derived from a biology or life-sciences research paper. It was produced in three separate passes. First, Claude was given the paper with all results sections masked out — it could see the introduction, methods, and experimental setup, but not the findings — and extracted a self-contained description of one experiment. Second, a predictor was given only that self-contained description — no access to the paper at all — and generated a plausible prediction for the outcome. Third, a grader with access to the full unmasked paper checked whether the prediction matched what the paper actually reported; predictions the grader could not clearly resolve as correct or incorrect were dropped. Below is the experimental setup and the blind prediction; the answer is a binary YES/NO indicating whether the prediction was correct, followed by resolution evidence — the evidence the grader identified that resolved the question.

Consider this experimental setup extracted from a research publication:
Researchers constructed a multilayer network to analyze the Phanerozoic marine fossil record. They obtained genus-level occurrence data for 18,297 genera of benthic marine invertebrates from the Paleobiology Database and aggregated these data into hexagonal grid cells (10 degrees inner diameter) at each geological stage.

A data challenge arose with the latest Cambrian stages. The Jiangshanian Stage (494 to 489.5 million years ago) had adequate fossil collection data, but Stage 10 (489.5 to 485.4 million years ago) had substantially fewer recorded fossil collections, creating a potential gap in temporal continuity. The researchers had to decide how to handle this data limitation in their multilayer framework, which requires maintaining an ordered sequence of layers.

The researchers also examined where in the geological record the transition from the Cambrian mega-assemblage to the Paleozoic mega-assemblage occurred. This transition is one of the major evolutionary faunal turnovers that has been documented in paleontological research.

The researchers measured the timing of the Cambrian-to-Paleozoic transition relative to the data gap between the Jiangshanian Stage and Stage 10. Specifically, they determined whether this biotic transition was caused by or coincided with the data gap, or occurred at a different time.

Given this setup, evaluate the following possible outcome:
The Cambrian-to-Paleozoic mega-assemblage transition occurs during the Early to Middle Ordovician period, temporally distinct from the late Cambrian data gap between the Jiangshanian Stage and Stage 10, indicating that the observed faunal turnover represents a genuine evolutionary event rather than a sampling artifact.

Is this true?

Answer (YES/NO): NO